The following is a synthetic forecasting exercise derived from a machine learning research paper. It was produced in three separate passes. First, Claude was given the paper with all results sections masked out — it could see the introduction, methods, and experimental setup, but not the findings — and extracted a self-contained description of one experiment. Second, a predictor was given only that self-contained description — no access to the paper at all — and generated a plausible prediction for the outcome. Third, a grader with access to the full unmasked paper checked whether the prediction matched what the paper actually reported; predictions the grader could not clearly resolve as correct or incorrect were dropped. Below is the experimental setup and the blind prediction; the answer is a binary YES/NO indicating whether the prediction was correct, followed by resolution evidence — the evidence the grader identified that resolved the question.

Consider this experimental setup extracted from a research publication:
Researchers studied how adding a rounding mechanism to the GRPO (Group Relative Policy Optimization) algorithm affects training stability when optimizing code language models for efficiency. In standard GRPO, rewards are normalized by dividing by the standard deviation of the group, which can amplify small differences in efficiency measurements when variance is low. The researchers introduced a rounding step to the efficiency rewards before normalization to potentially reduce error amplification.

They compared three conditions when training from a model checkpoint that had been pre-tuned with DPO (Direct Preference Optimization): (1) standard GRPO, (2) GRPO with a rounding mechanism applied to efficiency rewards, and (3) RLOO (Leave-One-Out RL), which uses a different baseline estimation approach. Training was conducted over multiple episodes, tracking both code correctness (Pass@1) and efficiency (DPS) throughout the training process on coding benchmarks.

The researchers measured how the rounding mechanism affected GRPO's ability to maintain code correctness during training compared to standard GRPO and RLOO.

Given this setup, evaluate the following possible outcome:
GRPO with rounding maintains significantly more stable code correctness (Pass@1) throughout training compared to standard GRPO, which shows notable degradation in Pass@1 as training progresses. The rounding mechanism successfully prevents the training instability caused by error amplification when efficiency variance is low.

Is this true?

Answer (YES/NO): YES